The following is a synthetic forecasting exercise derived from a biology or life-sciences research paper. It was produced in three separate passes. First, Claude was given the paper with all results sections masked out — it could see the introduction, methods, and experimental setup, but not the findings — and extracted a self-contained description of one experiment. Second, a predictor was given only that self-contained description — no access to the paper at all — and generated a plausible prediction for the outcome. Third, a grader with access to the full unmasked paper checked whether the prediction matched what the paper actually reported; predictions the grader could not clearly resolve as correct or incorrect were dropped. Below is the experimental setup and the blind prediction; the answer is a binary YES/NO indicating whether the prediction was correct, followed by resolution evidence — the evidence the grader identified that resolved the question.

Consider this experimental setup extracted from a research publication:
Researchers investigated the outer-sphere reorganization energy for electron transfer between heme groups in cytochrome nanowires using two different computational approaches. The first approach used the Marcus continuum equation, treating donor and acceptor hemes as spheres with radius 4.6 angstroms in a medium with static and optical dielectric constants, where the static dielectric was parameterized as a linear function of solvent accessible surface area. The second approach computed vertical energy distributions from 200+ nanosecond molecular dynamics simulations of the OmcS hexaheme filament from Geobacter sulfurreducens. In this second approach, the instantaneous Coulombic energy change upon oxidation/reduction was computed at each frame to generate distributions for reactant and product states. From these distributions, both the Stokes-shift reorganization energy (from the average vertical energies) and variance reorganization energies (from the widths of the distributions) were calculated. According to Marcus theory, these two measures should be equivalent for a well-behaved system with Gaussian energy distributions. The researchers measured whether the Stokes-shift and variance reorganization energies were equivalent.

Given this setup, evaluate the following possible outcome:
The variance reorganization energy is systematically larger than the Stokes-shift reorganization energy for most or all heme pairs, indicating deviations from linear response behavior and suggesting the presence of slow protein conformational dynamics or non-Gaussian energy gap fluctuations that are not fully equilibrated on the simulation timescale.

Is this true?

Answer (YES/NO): NO